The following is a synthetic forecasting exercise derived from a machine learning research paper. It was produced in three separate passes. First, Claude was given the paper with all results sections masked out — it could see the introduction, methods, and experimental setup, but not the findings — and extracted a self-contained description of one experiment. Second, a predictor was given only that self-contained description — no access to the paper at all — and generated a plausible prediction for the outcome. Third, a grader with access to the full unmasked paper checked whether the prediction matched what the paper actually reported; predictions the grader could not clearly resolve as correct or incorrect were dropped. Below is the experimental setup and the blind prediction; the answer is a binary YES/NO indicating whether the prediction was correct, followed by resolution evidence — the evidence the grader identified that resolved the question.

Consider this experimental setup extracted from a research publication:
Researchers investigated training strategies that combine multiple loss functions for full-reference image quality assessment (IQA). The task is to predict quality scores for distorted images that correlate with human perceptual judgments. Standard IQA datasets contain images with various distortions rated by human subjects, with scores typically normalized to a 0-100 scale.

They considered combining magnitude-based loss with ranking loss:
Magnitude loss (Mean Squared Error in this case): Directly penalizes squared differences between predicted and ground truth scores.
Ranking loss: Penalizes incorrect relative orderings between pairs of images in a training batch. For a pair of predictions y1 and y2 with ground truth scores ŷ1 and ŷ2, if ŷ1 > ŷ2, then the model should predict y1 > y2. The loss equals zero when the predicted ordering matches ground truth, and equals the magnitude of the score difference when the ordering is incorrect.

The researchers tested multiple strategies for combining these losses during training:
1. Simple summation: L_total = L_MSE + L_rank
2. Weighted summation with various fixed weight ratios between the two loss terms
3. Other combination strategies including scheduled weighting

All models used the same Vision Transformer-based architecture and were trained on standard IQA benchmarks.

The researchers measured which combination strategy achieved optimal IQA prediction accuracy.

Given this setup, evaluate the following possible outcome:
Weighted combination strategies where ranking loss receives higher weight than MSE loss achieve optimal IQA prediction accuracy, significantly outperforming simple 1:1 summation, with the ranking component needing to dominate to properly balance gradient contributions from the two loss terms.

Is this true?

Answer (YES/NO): NO